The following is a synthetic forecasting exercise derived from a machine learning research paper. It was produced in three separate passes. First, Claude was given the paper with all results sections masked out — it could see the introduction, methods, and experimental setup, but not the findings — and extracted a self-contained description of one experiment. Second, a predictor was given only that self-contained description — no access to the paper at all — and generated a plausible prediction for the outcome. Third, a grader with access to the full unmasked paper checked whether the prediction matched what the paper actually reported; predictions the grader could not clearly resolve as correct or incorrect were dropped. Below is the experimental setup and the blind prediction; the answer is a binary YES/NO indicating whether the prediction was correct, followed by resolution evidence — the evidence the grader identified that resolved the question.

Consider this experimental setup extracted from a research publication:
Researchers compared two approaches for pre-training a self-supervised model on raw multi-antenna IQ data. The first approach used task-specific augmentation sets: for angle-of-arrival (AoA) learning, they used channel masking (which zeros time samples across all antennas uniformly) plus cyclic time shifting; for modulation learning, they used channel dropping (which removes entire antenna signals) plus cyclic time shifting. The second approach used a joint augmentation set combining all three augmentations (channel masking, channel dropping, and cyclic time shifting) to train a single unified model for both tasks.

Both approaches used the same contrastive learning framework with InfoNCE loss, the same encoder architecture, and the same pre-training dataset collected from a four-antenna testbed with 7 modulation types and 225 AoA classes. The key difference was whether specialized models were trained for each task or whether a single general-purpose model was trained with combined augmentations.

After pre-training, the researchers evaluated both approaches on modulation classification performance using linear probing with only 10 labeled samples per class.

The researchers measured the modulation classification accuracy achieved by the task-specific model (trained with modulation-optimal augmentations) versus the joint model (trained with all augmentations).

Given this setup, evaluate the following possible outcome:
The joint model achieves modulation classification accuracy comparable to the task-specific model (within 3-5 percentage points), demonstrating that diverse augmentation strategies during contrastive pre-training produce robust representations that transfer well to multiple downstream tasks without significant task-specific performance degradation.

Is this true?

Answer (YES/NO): YES